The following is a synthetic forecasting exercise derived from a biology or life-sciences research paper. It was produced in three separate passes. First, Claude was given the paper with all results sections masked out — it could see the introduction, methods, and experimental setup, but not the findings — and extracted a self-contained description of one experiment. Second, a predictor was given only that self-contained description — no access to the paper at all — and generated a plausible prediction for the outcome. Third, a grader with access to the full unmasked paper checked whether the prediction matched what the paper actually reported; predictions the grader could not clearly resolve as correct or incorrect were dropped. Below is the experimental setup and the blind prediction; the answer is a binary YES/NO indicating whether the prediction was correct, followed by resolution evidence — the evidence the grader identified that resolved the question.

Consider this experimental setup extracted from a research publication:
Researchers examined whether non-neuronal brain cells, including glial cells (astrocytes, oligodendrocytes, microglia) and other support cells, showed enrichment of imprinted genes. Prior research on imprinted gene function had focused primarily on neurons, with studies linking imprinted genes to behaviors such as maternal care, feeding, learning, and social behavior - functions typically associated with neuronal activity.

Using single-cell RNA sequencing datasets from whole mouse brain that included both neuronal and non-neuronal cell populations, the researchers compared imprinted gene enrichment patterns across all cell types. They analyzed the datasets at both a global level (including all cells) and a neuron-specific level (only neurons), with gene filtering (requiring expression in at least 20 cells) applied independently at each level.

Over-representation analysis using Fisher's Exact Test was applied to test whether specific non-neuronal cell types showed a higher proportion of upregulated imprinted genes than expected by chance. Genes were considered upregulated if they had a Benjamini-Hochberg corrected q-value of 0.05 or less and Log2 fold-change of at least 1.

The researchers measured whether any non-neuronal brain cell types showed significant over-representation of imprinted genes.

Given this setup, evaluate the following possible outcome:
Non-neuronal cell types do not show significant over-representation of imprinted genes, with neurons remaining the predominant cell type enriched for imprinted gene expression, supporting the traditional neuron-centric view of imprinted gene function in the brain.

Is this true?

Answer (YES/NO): YES